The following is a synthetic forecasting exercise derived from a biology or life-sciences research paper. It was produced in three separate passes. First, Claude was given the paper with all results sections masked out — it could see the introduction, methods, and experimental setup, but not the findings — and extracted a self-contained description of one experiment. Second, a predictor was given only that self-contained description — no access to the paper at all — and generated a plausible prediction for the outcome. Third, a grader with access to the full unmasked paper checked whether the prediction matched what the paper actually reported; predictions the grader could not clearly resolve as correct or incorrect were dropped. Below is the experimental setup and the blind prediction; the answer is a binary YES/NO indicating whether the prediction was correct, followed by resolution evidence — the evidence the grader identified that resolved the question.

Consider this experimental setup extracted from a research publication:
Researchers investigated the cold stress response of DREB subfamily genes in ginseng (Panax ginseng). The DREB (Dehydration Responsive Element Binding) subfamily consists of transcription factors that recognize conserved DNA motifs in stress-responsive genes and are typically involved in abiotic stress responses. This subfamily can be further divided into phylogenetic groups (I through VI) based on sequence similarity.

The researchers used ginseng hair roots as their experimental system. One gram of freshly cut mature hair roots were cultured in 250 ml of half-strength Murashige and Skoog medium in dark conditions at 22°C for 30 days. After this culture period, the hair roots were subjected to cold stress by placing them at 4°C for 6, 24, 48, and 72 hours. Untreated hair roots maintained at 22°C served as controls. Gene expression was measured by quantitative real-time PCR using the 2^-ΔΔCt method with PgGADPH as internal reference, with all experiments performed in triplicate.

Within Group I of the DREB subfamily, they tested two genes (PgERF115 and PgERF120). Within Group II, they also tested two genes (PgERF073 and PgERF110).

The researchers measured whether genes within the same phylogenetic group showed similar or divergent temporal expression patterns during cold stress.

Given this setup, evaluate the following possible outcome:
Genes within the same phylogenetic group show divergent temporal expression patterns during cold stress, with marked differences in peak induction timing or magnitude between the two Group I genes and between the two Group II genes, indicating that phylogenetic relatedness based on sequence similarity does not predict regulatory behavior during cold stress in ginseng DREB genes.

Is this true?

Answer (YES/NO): YES